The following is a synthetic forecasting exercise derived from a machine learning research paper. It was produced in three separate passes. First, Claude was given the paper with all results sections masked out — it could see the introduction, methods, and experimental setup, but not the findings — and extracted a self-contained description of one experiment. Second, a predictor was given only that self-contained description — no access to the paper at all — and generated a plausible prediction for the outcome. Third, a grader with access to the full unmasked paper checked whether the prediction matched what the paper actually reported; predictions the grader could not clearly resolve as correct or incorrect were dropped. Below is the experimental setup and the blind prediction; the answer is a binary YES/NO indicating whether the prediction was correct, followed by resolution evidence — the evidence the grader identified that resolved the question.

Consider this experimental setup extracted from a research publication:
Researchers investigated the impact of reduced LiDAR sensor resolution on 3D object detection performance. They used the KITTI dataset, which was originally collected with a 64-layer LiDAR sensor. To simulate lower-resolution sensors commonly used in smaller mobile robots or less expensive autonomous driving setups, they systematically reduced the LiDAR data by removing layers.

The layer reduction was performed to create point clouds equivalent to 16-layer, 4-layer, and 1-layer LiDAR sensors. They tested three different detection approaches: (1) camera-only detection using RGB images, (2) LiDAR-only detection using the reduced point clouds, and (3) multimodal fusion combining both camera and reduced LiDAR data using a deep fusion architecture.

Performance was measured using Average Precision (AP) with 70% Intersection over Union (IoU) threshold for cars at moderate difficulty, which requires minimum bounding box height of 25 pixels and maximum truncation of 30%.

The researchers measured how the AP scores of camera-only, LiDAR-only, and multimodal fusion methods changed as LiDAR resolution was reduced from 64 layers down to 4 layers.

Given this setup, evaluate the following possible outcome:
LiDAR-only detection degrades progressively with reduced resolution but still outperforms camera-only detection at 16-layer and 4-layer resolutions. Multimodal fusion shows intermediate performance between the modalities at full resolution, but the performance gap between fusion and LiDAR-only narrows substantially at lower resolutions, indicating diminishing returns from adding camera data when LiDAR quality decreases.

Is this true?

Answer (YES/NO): NO